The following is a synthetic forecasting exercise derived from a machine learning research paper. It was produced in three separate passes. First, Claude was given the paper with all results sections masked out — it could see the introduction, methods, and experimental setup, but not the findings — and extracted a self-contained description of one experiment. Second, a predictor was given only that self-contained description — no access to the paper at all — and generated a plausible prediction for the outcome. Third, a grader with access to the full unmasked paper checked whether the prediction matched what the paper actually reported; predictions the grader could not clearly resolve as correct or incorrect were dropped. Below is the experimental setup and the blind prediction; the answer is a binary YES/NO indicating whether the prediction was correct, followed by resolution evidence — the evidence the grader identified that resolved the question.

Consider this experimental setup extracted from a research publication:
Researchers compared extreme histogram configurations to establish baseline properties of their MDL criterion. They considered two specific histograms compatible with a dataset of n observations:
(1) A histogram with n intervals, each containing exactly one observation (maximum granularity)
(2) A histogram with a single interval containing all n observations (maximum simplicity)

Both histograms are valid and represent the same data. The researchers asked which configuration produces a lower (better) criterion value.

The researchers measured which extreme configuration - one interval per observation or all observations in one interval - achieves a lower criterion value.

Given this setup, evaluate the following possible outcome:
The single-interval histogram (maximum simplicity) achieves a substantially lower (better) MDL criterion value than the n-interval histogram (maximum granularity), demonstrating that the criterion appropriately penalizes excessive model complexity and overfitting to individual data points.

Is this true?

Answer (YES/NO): YES